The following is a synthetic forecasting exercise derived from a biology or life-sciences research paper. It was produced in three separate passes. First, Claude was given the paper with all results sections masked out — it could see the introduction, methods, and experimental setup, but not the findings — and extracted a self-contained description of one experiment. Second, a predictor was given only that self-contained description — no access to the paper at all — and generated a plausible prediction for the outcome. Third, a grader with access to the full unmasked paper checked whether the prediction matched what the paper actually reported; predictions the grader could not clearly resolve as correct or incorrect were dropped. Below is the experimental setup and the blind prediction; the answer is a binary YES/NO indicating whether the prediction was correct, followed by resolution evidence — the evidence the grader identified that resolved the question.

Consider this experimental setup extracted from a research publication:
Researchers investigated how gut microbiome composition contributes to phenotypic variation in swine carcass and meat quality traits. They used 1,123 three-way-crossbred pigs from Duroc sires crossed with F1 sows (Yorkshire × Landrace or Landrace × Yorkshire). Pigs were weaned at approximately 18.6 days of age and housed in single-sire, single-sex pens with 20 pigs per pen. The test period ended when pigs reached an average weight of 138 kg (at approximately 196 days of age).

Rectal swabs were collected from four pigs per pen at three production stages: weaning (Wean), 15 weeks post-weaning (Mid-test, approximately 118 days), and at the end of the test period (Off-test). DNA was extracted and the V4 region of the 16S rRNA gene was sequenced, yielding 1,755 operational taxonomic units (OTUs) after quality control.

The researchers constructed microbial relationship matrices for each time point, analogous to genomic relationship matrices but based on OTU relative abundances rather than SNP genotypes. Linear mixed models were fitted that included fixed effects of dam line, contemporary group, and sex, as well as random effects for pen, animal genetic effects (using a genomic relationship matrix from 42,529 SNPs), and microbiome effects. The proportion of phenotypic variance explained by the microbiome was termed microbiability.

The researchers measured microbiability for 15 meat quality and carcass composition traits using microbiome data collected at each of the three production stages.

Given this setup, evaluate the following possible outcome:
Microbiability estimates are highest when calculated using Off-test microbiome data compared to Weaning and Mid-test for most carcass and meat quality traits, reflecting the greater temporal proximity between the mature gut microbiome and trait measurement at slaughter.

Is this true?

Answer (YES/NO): YES